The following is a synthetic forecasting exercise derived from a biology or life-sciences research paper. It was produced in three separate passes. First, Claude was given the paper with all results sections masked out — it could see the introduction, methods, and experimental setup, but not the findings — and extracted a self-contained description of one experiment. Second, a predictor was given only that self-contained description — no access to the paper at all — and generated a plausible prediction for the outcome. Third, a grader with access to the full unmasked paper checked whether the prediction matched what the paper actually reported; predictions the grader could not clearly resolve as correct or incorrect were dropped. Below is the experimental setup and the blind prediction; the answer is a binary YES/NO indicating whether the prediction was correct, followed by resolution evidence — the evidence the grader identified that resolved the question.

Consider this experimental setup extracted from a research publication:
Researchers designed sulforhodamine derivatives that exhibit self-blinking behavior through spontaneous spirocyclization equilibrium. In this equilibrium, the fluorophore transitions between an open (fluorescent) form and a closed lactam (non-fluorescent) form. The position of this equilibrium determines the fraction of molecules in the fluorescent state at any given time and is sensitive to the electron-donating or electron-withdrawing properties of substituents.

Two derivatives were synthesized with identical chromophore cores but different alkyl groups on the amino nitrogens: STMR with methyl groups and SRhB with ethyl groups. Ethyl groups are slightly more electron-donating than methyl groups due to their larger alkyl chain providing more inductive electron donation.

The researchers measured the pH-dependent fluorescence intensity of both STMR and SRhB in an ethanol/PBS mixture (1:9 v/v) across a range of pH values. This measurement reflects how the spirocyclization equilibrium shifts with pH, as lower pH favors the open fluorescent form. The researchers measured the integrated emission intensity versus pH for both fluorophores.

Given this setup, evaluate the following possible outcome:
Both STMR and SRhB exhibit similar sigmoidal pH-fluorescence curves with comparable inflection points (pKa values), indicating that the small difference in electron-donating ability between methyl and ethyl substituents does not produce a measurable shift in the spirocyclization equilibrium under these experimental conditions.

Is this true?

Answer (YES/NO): NO